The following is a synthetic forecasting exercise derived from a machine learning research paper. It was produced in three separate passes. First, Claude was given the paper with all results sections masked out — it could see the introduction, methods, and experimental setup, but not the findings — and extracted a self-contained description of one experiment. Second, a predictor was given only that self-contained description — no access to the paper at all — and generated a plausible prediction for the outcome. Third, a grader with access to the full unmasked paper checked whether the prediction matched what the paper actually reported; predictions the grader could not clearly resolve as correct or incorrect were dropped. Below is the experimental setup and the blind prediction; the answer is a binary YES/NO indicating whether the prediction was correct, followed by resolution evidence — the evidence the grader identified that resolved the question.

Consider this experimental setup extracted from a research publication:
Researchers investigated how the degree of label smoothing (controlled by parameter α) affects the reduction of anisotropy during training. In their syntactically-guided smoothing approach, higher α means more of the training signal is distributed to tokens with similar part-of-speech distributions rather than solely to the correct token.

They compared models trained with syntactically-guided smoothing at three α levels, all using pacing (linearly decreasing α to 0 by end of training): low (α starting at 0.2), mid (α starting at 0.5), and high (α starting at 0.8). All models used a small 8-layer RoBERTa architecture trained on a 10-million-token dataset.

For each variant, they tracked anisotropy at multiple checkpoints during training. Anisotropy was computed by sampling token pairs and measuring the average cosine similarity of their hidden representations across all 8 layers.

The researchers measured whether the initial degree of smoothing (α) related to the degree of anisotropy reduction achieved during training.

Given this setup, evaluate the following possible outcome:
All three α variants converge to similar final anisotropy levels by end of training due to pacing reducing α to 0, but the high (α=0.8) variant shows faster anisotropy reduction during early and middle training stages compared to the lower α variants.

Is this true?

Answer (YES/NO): NO